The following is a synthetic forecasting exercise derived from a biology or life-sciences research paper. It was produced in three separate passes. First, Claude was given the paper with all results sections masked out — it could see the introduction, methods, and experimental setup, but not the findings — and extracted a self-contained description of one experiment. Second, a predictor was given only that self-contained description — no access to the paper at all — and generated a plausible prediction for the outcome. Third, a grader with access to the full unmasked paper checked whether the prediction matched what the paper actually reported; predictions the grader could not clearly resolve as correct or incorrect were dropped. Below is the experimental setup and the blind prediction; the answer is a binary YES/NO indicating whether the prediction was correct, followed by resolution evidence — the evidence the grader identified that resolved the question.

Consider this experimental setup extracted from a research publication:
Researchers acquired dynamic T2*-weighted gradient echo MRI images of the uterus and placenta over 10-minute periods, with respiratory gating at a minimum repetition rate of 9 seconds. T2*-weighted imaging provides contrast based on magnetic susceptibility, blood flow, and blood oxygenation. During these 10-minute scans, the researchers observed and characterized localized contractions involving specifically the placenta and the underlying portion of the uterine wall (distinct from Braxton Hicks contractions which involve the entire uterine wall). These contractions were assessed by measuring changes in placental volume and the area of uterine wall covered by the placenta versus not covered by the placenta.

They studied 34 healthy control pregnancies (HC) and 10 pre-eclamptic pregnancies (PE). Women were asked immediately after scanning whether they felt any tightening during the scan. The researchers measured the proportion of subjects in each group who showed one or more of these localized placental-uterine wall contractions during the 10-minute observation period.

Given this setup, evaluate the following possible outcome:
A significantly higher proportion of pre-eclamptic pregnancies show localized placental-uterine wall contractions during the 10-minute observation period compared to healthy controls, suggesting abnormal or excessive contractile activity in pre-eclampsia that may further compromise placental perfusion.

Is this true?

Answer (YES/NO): NO